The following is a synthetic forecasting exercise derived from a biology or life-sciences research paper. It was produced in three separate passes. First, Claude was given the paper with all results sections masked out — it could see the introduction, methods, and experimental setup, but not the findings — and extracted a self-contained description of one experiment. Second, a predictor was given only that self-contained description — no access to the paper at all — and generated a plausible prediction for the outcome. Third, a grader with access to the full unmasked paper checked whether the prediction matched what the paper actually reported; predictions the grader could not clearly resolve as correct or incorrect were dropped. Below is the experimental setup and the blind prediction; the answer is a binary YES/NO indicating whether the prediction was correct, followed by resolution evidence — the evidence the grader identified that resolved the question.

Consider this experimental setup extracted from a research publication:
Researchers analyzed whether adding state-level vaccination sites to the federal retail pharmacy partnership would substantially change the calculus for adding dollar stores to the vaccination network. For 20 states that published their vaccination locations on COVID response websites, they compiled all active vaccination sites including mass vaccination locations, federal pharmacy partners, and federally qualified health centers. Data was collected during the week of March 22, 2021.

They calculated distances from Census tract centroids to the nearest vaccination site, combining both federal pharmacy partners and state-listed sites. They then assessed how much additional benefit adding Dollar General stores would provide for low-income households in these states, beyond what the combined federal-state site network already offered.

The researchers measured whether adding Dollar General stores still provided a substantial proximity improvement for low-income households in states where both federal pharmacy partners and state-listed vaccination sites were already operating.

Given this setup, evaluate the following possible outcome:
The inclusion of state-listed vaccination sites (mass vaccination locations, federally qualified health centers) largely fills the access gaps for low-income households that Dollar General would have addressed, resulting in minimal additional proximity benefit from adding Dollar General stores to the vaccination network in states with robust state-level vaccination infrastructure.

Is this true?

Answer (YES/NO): NO